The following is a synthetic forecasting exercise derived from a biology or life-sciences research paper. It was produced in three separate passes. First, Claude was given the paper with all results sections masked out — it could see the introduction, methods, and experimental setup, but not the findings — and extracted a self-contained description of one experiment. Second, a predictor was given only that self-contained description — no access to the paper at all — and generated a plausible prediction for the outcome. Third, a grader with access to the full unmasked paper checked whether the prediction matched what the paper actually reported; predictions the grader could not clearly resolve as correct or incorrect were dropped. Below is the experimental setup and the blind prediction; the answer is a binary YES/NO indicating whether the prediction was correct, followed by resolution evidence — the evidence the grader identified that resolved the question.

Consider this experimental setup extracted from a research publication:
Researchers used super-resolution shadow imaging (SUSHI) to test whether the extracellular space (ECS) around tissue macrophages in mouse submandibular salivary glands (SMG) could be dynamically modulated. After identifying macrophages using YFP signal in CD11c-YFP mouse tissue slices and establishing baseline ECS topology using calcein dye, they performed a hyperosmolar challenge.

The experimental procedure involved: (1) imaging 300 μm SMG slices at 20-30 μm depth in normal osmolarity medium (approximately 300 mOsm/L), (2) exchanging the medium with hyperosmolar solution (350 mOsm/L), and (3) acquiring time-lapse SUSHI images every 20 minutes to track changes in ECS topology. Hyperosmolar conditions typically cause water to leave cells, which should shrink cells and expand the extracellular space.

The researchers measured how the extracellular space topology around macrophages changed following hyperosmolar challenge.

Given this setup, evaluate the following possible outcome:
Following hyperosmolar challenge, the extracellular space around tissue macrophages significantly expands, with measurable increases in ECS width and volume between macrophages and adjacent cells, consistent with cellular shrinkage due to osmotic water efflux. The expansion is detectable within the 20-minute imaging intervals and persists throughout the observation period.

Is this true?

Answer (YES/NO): YES